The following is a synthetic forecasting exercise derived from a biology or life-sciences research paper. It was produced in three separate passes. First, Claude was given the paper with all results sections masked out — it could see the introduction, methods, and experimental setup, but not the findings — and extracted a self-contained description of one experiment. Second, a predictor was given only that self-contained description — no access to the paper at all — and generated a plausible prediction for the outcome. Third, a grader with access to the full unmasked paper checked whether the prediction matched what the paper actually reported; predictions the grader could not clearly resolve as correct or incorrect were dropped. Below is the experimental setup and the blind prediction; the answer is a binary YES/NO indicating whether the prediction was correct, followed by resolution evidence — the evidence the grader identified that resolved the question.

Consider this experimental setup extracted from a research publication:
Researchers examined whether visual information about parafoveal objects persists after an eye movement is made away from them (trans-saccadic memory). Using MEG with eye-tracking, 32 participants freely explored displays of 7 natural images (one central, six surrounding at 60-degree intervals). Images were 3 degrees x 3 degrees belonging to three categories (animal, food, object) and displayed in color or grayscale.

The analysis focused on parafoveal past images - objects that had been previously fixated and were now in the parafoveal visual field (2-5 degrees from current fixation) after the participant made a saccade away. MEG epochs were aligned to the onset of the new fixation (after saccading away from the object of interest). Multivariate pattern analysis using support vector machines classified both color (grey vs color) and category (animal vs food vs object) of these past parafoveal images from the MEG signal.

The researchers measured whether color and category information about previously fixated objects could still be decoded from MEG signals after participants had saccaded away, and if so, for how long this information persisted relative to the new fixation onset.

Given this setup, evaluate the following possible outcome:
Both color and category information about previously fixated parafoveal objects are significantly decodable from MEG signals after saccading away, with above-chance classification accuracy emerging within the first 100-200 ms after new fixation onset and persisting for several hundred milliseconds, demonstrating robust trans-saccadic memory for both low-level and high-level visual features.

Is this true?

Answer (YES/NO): NO